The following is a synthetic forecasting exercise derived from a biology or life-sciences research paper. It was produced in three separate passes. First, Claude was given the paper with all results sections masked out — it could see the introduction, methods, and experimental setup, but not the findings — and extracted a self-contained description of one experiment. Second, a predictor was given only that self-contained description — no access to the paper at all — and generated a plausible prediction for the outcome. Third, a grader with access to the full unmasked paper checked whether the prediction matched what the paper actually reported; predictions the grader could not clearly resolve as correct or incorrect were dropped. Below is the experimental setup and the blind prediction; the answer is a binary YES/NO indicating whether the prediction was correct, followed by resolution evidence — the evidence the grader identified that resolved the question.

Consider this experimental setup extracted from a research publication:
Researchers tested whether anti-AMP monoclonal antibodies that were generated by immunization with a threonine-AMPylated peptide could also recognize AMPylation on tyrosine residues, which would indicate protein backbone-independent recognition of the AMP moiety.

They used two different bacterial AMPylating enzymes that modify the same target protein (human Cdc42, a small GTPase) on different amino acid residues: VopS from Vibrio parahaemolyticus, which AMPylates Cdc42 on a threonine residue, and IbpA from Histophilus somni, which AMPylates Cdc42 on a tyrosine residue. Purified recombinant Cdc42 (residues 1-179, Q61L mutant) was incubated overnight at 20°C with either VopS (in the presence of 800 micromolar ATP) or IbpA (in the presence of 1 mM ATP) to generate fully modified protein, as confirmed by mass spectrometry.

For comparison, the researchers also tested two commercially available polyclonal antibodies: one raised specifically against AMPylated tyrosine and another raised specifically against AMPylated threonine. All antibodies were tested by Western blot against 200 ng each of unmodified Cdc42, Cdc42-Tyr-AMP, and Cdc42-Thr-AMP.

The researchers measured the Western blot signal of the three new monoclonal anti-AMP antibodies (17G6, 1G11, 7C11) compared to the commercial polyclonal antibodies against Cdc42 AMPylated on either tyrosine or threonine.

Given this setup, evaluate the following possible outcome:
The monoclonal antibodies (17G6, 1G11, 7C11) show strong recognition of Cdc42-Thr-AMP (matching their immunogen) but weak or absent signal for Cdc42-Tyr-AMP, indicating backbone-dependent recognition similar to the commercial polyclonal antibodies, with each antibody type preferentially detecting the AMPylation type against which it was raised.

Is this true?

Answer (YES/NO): NO